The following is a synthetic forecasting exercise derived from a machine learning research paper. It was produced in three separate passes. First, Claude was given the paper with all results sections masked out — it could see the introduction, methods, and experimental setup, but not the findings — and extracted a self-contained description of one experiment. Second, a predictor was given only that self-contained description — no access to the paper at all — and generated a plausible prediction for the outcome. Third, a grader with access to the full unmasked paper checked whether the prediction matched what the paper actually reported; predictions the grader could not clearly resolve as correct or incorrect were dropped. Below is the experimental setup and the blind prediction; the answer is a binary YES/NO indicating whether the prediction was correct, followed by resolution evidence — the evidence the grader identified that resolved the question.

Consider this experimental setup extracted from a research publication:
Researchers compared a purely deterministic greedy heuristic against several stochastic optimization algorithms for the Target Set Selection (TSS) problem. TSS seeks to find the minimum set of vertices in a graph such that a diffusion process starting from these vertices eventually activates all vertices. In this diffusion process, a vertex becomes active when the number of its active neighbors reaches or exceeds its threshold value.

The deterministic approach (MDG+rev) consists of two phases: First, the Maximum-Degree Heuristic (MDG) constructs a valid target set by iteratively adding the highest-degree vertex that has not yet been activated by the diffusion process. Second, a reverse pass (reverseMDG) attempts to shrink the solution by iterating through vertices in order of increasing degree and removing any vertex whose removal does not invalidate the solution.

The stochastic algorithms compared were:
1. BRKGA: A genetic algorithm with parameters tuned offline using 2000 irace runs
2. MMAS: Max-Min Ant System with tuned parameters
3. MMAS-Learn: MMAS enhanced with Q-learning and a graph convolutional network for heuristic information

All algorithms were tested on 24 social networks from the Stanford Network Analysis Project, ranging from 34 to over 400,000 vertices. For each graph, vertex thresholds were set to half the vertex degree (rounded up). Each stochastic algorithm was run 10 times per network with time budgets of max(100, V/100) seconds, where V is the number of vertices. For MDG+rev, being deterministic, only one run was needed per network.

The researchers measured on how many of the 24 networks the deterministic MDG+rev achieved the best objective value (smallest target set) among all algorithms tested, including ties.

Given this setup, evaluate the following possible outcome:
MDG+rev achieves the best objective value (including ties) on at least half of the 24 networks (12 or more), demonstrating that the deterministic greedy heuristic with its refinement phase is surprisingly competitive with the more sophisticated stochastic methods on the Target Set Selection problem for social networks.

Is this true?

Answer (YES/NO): NO